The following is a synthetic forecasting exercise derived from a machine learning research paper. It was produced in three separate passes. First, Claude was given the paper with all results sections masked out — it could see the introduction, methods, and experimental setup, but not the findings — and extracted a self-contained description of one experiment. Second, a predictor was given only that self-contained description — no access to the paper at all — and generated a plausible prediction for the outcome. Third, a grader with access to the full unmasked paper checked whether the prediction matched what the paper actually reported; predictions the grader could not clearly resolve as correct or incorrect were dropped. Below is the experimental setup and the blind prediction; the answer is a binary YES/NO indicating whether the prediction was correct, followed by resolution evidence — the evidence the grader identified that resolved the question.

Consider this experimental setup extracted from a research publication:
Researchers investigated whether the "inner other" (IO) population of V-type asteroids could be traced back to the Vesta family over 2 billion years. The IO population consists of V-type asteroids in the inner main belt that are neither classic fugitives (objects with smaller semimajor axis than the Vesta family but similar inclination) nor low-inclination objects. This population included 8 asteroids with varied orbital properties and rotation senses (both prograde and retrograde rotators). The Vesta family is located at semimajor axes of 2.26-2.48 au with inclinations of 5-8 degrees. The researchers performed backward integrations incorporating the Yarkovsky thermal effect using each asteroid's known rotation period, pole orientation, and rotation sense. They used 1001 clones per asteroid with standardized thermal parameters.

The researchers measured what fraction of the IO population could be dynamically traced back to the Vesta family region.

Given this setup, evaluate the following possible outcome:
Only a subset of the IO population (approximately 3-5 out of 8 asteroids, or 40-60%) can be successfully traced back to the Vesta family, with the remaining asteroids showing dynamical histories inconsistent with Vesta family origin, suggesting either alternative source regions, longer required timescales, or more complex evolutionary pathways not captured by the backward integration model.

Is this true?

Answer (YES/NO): NO